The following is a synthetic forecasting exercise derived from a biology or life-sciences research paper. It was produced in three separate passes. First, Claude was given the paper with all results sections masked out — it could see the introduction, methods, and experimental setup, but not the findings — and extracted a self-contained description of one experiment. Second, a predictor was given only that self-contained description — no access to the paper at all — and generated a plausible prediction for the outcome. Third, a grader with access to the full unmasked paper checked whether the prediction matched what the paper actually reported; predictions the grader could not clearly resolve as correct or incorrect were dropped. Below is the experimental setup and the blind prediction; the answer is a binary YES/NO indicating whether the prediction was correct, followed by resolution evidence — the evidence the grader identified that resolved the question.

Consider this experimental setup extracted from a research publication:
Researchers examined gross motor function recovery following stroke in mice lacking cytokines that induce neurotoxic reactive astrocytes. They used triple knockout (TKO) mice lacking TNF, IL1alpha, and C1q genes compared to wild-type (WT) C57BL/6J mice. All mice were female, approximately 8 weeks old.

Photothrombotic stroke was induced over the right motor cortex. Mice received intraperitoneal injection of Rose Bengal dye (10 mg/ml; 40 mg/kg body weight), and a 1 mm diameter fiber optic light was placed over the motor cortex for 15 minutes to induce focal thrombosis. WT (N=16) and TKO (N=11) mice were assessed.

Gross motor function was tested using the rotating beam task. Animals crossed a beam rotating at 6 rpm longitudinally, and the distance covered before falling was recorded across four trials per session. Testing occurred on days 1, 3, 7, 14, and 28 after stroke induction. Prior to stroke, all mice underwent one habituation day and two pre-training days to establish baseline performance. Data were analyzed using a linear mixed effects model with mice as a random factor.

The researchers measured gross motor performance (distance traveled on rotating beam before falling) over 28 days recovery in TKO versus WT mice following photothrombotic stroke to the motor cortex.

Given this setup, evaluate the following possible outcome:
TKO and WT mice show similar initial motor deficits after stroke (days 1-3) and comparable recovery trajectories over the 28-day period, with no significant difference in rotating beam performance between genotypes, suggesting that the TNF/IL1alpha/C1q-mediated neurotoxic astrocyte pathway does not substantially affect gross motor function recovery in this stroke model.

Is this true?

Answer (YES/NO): NO